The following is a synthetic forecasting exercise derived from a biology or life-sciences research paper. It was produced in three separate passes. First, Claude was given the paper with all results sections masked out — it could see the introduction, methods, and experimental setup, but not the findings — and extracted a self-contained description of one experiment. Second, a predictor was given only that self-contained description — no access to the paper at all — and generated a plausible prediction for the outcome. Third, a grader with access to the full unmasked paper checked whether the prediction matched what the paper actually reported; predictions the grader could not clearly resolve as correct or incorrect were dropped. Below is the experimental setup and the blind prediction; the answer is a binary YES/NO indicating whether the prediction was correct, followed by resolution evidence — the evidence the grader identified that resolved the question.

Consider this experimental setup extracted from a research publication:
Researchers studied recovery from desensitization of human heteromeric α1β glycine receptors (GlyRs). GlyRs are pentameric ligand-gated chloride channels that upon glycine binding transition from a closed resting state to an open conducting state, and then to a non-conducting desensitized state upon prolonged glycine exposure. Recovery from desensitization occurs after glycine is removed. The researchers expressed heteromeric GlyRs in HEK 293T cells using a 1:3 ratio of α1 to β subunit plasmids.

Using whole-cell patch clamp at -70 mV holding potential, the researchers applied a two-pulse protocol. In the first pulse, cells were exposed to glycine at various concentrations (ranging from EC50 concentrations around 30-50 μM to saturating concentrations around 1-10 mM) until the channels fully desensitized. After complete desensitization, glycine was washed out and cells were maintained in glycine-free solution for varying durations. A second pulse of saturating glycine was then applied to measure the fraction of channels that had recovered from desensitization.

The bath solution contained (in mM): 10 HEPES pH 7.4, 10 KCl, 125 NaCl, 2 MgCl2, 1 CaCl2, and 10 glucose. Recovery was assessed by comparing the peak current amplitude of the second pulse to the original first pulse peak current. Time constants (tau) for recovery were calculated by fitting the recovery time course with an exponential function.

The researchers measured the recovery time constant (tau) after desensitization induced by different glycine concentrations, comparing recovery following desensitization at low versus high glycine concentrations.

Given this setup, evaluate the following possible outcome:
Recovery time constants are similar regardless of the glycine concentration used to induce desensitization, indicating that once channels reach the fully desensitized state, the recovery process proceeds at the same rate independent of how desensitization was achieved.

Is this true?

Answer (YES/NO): NO